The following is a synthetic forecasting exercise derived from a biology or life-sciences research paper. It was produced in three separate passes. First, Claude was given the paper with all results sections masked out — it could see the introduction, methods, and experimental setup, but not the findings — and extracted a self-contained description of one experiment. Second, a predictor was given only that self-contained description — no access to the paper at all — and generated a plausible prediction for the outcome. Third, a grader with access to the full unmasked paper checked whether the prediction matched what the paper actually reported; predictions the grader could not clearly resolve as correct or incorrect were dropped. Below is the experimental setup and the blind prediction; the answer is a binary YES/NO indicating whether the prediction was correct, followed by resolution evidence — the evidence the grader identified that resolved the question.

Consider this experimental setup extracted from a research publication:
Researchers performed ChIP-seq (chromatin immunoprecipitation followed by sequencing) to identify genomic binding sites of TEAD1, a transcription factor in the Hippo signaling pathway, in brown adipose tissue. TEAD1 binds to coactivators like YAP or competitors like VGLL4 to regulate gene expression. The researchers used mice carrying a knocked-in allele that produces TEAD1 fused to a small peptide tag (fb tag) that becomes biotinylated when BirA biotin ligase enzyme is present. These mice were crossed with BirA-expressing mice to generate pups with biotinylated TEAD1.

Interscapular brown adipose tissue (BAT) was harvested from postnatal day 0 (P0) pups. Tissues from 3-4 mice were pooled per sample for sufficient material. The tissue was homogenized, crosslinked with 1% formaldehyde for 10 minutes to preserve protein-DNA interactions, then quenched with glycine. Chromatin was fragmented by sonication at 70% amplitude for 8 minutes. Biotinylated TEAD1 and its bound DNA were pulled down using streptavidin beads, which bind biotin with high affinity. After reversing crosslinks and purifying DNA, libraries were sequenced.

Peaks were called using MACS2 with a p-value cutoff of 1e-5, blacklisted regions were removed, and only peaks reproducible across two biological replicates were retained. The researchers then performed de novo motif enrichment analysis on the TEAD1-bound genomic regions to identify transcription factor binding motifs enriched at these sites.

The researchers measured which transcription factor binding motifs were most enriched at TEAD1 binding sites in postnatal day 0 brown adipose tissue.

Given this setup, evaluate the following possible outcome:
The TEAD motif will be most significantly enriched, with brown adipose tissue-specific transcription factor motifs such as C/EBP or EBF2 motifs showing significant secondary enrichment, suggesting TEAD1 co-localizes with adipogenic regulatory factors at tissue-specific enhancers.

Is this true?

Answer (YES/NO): YES